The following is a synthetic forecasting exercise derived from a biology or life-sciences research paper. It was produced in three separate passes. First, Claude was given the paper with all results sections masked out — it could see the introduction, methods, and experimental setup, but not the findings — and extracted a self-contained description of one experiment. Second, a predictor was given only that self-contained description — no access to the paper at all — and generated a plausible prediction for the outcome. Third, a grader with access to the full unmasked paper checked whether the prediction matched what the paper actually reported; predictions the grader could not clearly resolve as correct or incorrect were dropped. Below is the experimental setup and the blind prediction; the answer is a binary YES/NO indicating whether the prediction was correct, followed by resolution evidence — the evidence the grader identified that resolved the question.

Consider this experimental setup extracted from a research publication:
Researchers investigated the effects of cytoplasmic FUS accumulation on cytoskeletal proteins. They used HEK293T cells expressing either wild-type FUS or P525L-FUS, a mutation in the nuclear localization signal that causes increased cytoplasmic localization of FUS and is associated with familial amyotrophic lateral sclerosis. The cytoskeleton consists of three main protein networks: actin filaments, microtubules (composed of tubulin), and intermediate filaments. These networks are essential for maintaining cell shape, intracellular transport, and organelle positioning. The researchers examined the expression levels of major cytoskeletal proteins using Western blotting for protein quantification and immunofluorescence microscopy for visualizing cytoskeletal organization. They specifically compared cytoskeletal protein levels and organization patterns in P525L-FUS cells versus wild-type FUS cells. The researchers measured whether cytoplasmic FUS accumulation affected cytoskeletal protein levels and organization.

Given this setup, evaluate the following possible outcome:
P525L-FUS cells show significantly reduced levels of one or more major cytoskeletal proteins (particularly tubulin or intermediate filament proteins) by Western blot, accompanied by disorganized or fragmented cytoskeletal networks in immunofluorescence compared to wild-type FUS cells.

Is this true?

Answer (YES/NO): NO